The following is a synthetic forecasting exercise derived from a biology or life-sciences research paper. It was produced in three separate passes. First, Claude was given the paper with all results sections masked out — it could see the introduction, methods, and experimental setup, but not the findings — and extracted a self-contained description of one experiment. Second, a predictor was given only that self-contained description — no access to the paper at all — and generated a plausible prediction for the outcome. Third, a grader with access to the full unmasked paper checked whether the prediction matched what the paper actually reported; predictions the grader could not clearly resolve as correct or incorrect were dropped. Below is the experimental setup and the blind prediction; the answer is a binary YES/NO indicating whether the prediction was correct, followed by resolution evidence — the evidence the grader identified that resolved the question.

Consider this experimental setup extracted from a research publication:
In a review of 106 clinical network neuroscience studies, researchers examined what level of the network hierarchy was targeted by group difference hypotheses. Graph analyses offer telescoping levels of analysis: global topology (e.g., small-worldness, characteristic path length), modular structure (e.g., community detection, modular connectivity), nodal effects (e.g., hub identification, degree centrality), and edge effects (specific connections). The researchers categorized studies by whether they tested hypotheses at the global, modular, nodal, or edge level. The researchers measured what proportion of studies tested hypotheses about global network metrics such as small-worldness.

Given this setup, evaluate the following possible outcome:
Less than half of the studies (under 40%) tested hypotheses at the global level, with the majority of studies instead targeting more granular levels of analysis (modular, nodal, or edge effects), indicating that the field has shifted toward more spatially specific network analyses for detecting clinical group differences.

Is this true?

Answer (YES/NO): NO